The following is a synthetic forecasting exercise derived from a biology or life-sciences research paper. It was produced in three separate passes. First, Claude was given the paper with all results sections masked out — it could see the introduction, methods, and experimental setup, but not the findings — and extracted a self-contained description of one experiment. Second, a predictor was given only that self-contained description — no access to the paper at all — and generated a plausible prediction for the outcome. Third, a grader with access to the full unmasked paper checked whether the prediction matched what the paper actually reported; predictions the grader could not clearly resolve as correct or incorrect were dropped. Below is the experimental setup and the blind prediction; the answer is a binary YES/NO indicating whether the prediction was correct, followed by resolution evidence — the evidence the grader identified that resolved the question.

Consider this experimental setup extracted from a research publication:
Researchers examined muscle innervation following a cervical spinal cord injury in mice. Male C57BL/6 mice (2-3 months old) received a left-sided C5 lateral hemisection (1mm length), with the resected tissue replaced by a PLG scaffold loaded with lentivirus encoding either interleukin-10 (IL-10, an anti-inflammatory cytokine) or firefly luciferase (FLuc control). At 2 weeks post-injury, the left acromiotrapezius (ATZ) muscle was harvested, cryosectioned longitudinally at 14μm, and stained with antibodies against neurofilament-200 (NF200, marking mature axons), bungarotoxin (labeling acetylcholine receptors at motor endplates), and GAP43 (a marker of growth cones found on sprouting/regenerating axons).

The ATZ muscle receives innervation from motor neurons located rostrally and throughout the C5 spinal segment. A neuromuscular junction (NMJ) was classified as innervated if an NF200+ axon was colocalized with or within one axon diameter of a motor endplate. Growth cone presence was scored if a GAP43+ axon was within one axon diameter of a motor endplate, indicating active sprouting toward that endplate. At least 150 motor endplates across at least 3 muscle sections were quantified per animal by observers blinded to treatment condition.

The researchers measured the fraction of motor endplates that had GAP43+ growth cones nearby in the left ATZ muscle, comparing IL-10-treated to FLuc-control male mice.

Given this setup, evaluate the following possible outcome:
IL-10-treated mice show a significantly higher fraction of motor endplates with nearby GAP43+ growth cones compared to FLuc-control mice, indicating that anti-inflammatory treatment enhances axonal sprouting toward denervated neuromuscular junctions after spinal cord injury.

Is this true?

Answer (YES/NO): NO